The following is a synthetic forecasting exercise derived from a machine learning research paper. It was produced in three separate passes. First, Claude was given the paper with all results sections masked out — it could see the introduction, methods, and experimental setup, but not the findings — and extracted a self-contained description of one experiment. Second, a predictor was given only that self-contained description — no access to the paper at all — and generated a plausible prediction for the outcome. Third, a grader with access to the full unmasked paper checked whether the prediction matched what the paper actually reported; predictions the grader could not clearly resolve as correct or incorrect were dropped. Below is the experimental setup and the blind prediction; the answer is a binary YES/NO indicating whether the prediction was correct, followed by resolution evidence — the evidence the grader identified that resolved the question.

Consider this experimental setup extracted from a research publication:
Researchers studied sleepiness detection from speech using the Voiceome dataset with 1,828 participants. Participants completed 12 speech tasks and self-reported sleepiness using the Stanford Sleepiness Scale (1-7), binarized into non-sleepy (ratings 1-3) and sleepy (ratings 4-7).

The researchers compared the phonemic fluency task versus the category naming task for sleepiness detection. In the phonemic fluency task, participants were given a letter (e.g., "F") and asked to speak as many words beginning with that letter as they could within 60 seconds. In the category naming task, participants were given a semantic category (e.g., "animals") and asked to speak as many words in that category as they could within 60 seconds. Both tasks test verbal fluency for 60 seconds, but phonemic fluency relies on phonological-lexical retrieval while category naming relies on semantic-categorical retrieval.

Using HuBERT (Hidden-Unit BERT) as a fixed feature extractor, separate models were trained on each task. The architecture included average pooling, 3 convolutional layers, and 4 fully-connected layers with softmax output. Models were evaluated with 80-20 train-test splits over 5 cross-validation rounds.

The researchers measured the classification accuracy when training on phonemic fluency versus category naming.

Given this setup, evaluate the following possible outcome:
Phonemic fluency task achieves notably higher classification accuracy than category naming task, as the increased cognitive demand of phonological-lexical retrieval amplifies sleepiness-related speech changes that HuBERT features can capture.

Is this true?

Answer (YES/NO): NO